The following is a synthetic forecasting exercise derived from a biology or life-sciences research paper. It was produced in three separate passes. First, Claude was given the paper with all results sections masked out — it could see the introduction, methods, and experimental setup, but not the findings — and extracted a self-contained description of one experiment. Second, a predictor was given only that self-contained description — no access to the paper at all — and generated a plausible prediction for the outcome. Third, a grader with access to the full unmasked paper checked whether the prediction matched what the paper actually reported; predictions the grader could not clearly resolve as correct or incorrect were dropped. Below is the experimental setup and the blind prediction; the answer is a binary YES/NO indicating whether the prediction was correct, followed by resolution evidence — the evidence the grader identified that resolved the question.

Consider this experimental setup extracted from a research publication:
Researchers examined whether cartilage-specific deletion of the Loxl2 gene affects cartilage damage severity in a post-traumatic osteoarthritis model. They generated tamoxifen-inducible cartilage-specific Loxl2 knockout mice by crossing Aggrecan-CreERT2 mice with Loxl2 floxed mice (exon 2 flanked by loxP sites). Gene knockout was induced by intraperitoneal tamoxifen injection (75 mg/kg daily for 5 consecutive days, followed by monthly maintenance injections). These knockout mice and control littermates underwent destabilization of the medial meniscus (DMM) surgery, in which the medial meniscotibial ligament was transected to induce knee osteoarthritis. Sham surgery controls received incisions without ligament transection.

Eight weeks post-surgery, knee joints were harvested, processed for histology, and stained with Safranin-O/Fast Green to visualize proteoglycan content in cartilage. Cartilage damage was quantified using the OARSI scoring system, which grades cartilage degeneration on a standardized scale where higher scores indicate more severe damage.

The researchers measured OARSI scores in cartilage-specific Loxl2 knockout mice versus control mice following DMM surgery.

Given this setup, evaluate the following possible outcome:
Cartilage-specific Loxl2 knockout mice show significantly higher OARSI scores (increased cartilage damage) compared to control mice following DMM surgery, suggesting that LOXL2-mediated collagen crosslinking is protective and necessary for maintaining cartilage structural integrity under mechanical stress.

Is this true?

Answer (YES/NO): YES